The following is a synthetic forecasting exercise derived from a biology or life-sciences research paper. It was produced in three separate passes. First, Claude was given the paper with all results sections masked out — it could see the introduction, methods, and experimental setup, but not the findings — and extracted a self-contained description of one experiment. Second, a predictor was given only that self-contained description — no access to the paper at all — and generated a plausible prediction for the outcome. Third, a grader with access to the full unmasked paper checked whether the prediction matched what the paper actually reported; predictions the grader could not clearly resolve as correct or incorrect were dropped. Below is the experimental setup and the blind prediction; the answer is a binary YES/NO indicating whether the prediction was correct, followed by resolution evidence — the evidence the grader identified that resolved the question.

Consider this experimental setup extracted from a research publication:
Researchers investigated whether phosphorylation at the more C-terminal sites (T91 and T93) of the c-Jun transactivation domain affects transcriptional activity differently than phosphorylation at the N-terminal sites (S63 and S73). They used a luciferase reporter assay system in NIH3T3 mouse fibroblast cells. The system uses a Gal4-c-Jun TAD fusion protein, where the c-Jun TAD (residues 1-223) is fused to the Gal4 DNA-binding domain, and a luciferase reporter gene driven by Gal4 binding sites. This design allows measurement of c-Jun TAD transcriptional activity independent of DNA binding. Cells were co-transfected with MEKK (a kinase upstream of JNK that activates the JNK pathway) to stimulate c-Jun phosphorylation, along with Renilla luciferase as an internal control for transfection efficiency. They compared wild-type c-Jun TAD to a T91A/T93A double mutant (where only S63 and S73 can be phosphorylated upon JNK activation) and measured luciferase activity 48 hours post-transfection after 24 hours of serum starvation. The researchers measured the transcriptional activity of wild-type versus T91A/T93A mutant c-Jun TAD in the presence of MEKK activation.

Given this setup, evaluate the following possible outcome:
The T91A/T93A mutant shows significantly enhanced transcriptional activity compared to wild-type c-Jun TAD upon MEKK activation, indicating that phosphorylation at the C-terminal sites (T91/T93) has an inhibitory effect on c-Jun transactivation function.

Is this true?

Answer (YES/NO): YES